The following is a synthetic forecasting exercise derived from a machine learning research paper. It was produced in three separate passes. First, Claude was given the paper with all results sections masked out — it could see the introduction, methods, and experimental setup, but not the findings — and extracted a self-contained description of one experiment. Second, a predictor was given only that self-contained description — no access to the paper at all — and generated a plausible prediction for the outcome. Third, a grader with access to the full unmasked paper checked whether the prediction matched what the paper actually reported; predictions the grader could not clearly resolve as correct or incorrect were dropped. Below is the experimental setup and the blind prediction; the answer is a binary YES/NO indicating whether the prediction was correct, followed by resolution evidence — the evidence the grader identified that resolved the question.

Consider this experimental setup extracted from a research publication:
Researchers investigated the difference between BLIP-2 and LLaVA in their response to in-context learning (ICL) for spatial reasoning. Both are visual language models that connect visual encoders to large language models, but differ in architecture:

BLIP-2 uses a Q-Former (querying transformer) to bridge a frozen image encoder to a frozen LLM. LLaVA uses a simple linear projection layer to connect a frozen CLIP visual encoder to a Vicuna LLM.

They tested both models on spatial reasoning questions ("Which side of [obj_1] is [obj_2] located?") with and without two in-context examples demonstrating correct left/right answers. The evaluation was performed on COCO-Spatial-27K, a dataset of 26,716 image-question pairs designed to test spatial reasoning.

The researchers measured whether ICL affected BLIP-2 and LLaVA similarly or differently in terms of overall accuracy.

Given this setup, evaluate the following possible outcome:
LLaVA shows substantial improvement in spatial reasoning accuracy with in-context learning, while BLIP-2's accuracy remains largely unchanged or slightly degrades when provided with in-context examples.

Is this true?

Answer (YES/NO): NO